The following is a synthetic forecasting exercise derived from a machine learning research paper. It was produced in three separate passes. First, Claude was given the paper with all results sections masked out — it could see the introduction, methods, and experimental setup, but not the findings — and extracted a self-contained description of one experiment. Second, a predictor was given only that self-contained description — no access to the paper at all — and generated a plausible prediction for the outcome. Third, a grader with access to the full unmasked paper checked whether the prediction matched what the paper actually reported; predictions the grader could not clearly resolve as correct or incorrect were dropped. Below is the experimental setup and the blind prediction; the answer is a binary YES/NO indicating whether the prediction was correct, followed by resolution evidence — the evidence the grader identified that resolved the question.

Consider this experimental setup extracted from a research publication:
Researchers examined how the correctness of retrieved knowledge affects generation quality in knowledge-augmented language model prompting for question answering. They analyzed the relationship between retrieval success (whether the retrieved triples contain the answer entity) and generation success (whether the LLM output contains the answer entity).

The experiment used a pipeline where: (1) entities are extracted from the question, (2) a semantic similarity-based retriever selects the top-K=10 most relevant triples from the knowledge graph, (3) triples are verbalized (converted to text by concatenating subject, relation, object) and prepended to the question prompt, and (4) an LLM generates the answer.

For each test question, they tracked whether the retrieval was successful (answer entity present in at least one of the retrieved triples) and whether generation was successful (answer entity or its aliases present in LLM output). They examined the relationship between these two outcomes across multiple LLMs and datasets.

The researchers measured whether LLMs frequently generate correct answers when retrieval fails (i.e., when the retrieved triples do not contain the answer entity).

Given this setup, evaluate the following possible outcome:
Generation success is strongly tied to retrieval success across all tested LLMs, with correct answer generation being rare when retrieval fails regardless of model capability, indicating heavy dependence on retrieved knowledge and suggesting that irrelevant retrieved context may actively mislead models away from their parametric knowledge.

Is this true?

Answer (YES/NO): NO